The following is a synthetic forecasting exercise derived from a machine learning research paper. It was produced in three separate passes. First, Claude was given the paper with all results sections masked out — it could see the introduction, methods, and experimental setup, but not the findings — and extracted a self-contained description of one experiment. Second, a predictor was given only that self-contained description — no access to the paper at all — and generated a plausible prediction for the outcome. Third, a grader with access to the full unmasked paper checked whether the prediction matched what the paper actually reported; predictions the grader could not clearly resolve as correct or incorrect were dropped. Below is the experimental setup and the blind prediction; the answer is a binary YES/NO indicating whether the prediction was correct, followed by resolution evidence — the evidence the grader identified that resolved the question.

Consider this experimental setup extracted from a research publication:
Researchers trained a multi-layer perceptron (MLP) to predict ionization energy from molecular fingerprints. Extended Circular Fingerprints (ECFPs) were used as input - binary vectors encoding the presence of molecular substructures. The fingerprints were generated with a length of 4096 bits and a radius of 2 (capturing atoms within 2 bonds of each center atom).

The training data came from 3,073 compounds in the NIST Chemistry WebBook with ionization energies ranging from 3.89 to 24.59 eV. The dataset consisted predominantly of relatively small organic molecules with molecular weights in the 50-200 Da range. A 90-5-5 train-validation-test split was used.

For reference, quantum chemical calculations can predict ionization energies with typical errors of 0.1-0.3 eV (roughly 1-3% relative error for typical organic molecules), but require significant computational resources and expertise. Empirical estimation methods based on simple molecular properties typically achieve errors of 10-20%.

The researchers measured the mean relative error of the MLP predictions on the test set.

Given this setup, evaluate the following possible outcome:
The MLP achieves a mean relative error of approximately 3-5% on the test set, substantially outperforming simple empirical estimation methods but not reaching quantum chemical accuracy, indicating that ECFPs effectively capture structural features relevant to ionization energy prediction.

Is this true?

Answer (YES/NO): NO